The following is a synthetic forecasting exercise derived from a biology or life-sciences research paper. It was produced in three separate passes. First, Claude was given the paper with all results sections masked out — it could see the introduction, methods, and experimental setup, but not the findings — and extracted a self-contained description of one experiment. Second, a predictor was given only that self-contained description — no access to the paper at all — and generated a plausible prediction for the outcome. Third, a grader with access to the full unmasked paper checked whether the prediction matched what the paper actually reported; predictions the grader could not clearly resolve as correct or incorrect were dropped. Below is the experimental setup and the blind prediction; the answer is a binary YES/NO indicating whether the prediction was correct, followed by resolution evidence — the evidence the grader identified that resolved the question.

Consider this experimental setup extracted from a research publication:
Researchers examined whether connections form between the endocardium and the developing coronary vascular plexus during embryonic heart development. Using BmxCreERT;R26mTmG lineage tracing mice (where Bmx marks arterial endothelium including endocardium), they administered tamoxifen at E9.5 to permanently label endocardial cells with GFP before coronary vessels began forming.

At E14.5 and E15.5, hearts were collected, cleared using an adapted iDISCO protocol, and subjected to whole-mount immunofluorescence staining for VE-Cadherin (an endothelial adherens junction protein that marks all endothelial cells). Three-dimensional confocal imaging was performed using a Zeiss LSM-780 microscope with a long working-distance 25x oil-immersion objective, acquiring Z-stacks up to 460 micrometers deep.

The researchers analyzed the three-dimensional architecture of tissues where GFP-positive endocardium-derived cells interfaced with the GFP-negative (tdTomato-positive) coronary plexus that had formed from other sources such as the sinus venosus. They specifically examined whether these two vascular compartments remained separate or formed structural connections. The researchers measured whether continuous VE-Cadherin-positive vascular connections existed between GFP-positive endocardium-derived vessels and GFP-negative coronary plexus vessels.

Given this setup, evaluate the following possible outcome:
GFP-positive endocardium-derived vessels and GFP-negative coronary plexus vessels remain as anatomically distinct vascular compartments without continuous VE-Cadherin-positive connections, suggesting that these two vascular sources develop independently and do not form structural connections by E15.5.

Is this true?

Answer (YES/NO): NO